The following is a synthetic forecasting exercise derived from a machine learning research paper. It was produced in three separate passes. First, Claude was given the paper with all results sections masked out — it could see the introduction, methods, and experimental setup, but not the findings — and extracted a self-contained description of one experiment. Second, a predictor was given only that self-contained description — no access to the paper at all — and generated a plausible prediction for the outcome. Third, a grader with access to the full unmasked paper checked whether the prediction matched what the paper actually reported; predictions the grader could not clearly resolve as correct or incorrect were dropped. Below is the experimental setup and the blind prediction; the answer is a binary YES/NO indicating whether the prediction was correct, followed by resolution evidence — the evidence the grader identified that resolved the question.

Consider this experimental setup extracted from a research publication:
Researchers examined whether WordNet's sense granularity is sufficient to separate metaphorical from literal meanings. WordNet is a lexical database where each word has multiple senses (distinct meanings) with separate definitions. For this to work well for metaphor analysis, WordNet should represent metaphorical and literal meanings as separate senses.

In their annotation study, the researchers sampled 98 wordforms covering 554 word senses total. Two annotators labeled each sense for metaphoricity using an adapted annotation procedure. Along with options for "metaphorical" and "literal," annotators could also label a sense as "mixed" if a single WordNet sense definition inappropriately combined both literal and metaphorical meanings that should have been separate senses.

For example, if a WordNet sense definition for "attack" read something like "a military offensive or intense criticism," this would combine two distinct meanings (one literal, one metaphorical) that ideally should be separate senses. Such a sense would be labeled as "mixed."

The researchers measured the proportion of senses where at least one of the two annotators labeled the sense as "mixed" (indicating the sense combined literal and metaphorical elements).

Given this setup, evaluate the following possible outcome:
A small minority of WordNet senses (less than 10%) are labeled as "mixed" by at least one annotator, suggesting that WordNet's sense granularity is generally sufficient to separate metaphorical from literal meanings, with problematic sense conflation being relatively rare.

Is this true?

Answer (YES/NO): YES